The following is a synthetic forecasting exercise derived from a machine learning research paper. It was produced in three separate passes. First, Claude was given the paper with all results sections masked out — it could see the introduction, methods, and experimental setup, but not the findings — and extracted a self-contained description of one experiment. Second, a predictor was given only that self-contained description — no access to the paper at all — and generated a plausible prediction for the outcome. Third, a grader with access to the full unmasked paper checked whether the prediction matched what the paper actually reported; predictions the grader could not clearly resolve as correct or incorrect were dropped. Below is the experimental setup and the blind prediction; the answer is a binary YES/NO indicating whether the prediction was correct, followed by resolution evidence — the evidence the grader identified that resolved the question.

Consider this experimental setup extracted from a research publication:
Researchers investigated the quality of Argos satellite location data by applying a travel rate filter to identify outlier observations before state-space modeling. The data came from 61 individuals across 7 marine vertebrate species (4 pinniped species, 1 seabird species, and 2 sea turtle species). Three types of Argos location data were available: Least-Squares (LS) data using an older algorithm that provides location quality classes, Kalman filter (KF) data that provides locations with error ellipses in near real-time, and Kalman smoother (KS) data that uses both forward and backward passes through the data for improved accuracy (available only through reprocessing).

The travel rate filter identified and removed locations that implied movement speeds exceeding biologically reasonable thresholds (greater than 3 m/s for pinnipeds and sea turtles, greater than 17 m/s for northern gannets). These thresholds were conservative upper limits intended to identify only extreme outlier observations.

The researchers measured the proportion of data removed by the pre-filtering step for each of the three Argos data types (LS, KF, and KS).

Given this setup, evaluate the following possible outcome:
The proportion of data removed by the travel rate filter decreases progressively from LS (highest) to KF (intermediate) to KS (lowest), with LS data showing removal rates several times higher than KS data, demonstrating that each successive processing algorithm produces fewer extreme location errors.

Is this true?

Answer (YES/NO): YES